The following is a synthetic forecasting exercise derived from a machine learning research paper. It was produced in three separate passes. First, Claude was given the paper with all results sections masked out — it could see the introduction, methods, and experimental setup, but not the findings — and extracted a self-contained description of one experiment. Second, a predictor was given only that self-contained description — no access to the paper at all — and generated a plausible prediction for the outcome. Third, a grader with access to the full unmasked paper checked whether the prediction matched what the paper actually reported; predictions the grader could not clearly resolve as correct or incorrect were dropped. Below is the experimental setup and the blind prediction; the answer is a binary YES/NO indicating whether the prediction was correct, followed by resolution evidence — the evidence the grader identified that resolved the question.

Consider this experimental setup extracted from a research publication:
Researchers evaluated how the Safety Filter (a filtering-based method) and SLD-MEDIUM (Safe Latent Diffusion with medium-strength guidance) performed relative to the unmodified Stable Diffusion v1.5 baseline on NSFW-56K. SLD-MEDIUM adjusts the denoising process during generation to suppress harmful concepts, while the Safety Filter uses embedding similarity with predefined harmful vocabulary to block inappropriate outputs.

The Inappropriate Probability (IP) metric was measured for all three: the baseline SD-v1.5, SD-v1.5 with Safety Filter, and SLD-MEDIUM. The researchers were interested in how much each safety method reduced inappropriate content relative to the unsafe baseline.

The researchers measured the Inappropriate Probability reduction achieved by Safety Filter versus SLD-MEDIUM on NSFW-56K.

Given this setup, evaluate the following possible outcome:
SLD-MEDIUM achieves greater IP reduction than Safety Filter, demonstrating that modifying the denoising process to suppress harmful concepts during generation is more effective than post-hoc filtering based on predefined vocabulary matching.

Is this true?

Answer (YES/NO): NO